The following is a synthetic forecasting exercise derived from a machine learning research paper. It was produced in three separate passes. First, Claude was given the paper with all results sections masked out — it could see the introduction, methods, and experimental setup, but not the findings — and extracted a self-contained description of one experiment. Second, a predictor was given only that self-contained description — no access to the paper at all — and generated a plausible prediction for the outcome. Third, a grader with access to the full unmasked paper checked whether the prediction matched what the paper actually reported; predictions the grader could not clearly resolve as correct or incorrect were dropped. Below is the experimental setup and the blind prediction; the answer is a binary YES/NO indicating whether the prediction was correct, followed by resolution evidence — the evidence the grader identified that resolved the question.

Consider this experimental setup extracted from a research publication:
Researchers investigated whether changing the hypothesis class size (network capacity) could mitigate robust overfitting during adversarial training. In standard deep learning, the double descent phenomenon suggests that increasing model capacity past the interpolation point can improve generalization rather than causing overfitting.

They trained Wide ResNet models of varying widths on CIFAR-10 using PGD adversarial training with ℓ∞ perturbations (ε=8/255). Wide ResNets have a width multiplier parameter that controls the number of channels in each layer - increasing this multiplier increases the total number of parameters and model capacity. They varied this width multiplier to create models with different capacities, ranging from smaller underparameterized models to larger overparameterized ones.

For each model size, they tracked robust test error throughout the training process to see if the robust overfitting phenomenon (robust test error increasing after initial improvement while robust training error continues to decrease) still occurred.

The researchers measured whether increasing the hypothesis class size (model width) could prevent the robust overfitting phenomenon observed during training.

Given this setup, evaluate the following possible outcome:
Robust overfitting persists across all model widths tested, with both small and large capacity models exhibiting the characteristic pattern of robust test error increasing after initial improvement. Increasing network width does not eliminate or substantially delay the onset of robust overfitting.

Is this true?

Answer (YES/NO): YES